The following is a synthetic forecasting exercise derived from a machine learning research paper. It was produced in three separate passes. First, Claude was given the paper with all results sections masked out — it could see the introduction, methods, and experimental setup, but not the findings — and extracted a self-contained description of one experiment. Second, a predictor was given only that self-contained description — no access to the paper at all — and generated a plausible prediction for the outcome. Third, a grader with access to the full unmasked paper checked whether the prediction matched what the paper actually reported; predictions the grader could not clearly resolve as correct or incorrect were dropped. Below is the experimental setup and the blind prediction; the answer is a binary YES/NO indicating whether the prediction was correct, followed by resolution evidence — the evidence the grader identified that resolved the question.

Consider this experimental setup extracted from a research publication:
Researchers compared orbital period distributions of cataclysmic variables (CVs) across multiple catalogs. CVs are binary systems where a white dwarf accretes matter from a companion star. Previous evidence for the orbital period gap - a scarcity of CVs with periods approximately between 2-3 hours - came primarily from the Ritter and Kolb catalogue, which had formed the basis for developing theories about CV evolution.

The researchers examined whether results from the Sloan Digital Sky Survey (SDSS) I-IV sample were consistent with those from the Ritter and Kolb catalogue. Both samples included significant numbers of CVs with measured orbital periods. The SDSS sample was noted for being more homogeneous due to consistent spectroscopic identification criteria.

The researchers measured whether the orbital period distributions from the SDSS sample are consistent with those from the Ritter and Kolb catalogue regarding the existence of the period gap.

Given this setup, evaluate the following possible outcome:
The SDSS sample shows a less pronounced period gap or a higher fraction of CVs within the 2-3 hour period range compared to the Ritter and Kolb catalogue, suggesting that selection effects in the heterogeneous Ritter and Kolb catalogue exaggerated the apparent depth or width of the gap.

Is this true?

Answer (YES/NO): NO